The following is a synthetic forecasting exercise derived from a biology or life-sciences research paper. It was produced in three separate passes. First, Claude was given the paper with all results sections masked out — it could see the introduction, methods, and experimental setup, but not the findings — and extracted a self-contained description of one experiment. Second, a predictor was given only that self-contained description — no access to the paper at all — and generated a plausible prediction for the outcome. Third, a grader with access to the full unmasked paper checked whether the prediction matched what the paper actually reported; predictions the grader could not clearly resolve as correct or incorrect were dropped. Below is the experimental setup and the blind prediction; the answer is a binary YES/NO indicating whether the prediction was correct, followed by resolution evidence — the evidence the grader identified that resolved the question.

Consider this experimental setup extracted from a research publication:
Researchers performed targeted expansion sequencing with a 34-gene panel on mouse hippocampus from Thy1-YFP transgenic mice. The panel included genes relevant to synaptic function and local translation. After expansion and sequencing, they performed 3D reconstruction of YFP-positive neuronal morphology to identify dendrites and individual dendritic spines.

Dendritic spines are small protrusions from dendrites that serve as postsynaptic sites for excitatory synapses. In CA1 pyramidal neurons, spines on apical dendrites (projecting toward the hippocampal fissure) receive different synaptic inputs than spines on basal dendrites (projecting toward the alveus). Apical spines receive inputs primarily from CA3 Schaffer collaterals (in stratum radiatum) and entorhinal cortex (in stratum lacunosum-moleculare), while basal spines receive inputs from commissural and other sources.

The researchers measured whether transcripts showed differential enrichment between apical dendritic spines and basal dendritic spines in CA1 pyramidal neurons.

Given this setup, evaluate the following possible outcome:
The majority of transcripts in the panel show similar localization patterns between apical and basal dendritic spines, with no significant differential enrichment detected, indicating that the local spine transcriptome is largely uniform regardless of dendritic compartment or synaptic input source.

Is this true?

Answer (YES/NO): YES